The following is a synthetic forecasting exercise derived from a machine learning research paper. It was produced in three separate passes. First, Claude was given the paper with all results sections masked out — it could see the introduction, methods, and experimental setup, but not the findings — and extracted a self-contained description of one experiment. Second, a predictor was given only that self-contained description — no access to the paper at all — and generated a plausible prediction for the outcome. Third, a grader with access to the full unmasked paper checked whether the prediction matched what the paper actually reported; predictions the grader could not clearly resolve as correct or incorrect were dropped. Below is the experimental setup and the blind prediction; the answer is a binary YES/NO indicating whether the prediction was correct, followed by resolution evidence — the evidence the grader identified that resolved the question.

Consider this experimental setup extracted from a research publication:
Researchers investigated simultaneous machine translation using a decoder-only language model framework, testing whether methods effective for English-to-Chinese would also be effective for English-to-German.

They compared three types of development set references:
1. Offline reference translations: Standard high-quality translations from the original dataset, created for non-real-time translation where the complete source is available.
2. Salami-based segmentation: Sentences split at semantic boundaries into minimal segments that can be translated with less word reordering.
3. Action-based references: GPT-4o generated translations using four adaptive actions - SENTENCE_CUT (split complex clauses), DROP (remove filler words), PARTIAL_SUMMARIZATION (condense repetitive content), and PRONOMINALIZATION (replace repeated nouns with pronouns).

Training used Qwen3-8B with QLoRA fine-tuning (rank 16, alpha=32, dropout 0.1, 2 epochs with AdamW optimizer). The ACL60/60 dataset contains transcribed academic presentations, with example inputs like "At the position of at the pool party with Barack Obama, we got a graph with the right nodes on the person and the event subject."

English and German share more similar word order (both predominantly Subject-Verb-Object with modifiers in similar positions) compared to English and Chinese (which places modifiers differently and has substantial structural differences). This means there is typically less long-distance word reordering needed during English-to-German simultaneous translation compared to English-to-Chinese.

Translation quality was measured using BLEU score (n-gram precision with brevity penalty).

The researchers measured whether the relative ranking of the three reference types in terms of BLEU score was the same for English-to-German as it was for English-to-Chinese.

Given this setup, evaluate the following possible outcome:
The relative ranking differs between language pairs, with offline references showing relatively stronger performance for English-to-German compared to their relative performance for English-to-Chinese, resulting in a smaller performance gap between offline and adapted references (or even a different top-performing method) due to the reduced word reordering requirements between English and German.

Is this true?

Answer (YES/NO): NO